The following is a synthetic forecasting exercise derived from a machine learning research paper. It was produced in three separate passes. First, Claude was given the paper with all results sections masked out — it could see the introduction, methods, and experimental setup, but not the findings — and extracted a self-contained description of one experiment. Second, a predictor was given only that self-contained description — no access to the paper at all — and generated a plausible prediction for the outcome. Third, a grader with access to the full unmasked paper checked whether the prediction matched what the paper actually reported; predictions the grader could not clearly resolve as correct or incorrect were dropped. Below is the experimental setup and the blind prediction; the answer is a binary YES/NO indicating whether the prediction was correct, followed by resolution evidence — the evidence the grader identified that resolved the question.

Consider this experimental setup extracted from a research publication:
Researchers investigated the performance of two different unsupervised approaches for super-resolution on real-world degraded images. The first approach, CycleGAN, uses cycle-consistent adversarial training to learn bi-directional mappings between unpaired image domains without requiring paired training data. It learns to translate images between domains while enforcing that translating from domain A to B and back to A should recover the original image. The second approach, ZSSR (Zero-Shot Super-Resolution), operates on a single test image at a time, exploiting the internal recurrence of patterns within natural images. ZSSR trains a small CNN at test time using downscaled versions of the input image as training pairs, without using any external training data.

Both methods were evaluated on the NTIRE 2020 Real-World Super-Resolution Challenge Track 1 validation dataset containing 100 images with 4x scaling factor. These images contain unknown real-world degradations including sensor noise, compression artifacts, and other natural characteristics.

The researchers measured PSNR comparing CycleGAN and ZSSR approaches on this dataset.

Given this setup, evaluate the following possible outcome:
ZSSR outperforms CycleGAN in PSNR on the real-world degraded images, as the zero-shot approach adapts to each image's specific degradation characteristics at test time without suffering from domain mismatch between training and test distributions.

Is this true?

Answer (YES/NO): NO